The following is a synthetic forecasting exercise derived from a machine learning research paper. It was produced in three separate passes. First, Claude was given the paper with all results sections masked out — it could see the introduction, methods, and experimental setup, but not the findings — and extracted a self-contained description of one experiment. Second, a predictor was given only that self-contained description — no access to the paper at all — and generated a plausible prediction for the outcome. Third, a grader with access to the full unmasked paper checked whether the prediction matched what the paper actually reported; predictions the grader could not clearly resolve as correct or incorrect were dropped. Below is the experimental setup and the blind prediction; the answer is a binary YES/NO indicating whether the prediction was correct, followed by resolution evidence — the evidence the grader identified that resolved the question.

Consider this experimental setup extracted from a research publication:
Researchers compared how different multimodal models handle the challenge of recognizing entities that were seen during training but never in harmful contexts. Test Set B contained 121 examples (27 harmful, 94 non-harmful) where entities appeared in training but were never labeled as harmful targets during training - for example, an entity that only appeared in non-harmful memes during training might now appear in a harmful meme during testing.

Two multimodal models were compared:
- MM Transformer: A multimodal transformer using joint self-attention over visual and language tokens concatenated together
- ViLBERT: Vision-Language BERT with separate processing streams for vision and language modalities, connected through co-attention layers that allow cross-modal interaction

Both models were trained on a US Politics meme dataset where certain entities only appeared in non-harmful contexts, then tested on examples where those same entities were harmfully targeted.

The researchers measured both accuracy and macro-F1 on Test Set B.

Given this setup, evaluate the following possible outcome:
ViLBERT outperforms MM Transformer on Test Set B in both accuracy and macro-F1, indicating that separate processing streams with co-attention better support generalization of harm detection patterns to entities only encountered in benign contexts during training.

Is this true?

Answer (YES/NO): NO